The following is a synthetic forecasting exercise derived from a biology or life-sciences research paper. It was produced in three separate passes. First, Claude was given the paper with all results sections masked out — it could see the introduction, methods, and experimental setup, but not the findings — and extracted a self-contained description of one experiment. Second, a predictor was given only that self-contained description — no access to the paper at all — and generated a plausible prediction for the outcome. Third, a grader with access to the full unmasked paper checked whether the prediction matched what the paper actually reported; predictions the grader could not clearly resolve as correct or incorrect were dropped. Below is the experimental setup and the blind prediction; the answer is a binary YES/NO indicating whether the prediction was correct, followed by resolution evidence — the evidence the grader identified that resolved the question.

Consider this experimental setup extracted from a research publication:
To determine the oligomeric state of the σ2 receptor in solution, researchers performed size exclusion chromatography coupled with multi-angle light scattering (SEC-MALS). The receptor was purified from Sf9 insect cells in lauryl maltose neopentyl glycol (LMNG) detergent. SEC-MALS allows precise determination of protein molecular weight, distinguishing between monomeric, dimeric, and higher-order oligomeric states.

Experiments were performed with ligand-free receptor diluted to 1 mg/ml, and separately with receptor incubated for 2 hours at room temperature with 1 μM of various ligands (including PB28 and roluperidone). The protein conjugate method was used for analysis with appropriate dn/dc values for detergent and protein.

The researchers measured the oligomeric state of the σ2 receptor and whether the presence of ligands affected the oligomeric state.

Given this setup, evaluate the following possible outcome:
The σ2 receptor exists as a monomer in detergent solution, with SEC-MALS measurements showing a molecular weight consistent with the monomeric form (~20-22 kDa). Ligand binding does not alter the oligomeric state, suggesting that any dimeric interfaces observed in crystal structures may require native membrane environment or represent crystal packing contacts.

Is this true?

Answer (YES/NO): NO